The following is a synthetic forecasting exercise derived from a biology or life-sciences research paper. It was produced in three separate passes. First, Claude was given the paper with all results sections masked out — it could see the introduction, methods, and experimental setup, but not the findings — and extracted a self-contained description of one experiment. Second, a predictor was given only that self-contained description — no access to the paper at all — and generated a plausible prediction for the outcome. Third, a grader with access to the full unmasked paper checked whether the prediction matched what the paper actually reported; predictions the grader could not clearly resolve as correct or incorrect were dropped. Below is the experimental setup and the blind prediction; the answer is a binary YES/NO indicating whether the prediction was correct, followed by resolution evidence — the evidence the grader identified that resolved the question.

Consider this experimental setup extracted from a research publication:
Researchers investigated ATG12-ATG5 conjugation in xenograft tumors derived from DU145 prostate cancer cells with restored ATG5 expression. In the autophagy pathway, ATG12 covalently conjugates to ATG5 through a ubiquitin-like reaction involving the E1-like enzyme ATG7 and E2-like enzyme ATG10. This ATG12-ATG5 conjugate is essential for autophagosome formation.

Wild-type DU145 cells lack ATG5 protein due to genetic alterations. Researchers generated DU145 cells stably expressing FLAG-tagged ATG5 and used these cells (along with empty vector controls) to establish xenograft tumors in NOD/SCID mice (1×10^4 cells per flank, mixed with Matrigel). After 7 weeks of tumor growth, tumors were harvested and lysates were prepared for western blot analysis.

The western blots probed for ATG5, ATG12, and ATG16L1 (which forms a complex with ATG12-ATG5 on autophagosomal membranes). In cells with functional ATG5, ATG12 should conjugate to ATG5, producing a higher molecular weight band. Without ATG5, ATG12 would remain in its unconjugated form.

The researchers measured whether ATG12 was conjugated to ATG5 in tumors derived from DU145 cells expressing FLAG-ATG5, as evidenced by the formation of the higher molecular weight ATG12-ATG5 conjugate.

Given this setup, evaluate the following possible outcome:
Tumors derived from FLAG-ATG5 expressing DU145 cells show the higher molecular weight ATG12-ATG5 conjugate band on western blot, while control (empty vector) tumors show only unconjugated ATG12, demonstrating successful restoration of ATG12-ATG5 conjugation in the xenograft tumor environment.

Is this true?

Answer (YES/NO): YES